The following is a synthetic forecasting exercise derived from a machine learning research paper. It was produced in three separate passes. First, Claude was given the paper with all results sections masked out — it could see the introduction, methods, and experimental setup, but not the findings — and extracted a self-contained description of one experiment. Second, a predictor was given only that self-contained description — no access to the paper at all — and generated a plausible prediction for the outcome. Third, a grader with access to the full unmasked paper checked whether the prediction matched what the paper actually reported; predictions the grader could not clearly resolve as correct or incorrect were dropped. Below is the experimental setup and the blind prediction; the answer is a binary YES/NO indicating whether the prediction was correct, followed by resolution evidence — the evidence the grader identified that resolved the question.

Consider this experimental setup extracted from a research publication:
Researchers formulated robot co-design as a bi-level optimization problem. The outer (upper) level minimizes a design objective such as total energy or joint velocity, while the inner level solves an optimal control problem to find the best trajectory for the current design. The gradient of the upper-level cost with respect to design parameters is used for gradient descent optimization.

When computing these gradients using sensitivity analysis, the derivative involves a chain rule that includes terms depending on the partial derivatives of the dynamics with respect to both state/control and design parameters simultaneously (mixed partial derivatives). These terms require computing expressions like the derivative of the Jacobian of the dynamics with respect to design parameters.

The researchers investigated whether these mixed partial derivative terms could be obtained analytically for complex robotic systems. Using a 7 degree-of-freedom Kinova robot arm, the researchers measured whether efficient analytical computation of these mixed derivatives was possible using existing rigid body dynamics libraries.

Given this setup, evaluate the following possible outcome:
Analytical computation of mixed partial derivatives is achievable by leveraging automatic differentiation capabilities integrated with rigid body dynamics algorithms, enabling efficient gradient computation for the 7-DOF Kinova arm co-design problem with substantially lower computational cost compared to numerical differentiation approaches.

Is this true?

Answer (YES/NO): NO